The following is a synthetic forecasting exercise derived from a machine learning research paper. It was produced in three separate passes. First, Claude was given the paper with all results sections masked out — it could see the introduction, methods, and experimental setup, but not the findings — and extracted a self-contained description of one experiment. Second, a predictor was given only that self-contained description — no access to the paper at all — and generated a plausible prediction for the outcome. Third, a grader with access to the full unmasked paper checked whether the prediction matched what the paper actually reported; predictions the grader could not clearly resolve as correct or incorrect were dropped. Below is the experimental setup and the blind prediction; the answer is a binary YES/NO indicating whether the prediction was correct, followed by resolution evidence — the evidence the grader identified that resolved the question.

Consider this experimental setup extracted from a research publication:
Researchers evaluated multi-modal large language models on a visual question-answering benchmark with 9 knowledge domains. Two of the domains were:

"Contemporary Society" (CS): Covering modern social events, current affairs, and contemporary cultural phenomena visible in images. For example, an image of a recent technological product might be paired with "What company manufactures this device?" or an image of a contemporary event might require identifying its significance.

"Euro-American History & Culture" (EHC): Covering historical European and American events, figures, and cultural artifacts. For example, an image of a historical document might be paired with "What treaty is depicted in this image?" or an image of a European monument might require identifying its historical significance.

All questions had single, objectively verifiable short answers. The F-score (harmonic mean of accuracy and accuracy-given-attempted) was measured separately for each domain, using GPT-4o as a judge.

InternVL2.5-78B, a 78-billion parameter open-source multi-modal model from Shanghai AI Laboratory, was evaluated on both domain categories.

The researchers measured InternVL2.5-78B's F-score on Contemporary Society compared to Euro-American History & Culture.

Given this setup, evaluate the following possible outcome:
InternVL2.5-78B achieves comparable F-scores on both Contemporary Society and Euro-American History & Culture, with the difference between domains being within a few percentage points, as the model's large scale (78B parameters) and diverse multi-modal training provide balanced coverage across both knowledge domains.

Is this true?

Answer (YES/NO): NO